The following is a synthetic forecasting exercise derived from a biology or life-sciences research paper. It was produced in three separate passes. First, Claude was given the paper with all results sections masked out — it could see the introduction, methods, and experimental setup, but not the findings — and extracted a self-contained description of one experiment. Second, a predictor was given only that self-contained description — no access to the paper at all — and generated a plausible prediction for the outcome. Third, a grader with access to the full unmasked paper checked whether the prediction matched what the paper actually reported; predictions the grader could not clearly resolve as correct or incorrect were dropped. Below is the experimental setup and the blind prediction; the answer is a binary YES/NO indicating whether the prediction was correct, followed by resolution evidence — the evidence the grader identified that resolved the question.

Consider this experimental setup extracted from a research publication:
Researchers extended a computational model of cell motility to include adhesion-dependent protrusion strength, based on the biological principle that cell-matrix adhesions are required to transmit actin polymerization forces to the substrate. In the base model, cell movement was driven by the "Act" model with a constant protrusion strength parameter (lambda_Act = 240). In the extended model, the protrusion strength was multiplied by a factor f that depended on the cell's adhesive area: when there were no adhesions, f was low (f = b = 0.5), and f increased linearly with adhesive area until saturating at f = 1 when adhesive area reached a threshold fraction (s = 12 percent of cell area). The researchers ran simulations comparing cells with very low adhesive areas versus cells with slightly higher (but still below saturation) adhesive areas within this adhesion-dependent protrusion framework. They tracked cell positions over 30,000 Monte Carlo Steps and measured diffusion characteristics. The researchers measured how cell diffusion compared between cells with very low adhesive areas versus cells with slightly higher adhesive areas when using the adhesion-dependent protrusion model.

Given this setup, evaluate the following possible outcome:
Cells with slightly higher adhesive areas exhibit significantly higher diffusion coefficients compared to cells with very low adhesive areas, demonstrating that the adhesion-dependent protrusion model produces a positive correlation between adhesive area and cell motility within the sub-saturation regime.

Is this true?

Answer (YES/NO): YES